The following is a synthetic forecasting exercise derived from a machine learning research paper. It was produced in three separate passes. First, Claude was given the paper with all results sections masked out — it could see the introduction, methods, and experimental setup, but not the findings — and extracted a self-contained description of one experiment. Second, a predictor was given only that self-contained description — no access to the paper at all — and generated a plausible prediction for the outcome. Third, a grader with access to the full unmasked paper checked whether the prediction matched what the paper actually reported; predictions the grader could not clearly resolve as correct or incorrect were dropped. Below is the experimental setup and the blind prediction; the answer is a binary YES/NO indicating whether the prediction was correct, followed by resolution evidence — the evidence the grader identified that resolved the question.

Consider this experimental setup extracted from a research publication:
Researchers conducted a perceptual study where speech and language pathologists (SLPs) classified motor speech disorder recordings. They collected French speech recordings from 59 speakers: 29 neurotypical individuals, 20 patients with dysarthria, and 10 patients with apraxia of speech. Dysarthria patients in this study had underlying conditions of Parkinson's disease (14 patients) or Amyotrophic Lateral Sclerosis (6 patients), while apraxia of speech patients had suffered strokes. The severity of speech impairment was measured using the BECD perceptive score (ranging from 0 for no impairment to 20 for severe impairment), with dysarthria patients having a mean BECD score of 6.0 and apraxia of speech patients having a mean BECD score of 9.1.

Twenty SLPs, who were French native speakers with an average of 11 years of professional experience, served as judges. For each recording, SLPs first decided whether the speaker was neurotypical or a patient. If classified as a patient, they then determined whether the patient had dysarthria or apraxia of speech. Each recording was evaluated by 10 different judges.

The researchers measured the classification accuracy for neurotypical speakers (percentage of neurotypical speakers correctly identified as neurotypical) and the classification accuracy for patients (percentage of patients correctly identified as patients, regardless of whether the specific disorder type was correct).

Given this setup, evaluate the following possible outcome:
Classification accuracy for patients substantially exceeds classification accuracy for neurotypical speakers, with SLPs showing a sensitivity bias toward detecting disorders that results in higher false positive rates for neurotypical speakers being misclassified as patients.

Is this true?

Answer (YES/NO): YES